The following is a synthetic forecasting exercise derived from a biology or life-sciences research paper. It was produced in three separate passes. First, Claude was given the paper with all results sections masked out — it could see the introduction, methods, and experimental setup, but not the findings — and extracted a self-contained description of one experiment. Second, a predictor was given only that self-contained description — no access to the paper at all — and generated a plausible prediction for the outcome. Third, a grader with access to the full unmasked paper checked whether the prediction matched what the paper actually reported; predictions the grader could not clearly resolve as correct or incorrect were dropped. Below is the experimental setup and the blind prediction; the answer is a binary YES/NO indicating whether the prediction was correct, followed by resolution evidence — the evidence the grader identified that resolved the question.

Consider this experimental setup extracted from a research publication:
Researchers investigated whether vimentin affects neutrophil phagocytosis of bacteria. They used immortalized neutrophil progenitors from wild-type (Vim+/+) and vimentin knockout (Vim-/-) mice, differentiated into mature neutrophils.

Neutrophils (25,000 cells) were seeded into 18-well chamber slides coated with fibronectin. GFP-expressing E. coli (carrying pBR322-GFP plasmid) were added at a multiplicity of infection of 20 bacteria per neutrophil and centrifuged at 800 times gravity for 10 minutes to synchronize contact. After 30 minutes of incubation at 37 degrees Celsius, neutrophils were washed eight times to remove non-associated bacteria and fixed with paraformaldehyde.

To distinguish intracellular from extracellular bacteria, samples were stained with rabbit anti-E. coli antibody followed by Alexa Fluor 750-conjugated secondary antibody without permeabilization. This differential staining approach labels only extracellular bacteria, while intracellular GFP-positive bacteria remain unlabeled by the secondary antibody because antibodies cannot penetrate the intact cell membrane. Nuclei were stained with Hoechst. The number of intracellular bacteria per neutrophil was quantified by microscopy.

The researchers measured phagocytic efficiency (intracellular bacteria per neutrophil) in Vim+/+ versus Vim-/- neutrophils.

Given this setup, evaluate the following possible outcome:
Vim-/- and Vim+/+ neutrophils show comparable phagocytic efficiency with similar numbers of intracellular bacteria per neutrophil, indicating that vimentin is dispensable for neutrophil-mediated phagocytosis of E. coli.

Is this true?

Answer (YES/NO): NO